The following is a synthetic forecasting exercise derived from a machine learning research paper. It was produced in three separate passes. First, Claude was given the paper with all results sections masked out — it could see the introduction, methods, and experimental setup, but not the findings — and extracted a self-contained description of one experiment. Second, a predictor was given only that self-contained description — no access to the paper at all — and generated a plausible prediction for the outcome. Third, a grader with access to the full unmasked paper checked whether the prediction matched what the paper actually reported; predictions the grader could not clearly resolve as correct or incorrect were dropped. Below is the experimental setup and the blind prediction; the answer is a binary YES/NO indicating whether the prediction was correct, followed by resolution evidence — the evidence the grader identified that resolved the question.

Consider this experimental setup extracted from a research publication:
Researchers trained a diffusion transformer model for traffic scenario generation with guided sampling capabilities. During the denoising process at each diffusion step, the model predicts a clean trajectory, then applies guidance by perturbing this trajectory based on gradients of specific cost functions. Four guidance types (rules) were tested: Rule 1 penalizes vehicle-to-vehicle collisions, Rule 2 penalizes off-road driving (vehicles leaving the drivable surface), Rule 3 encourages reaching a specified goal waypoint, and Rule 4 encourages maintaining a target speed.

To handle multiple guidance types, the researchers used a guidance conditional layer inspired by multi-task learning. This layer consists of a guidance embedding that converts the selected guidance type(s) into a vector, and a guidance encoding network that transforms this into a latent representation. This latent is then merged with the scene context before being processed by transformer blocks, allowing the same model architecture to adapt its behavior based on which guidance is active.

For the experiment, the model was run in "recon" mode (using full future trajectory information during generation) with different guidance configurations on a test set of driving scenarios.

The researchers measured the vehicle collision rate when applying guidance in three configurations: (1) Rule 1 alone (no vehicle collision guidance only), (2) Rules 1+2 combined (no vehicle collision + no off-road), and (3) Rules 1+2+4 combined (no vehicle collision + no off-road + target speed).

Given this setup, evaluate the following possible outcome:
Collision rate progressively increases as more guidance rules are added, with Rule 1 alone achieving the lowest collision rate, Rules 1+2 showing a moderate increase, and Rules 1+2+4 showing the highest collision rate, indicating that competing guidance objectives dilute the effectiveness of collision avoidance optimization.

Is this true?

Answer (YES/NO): NO